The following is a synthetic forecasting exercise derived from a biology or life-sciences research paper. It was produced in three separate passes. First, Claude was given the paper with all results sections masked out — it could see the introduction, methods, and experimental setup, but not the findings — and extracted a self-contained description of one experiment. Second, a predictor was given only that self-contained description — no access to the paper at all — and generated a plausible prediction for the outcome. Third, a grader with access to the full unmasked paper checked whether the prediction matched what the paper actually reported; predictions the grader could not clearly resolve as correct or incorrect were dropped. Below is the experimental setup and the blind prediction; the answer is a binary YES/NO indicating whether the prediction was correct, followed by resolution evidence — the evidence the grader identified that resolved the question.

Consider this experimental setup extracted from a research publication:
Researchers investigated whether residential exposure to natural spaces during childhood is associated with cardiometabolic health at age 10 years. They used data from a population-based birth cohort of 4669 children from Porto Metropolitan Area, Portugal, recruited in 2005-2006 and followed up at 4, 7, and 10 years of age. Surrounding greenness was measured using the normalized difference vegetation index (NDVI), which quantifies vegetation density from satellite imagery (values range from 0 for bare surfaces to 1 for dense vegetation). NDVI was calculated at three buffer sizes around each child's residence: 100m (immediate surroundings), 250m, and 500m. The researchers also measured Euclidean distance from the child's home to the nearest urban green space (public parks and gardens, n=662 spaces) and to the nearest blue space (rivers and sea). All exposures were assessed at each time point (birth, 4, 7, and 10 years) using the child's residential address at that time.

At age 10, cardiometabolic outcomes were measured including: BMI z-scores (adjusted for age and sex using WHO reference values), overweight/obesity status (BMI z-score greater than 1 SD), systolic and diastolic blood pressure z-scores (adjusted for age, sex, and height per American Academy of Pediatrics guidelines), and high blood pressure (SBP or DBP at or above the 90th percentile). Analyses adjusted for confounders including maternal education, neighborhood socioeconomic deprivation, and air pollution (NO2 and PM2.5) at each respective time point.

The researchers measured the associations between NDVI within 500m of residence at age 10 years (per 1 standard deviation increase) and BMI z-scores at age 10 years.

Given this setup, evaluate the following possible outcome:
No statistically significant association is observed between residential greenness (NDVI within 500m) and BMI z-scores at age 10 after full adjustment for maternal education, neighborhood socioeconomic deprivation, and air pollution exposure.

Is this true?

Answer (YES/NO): YES